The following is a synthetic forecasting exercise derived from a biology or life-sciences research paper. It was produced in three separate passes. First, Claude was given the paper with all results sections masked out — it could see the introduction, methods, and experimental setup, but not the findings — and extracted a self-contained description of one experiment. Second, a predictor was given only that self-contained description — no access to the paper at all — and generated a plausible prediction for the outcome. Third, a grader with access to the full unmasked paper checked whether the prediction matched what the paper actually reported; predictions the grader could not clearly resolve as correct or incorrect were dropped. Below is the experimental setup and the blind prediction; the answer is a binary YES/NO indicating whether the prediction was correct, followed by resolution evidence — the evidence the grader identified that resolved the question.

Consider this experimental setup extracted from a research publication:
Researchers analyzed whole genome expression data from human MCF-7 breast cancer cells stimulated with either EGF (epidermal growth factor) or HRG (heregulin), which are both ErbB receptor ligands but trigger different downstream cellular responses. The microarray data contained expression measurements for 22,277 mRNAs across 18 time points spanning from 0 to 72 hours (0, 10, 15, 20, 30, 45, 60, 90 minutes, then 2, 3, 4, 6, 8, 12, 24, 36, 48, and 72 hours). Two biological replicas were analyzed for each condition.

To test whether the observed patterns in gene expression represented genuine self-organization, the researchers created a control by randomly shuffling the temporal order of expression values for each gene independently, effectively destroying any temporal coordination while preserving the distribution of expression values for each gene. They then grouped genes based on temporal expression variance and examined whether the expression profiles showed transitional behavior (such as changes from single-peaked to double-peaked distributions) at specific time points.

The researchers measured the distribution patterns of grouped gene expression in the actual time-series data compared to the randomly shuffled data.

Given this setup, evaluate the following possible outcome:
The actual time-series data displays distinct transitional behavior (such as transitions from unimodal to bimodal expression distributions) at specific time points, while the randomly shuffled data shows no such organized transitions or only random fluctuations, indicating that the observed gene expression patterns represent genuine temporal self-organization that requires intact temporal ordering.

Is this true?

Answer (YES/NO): YES